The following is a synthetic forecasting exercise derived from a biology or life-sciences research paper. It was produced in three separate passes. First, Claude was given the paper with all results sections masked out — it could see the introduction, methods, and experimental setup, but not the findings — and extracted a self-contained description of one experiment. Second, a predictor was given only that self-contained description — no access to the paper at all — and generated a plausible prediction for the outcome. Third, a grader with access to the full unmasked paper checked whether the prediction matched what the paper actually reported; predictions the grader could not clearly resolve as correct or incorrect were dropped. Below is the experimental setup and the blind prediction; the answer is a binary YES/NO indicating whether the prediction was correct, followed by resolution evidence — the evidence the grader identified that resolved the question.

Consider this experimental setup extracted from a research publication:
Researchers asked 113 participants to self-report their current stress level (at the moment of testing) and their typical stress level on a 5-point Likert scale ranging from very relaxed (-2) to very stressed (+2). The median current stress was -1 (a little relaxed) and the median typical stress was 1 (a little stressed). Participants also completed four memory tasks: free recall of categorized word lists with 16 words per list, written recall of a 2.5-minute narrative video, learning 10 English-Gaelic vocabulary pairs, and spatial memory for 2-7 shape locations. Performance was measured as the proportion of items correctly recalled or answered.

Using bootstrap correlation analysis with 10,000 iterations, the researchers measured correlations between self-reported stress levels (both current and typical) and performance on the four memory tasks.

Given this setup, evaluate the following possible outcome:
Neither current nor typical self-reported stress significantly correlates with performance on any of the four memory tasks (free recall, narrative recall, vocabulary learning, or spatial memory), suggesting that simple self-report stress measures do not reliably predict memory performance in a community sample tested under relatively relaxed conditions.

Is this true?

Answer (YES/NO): NO